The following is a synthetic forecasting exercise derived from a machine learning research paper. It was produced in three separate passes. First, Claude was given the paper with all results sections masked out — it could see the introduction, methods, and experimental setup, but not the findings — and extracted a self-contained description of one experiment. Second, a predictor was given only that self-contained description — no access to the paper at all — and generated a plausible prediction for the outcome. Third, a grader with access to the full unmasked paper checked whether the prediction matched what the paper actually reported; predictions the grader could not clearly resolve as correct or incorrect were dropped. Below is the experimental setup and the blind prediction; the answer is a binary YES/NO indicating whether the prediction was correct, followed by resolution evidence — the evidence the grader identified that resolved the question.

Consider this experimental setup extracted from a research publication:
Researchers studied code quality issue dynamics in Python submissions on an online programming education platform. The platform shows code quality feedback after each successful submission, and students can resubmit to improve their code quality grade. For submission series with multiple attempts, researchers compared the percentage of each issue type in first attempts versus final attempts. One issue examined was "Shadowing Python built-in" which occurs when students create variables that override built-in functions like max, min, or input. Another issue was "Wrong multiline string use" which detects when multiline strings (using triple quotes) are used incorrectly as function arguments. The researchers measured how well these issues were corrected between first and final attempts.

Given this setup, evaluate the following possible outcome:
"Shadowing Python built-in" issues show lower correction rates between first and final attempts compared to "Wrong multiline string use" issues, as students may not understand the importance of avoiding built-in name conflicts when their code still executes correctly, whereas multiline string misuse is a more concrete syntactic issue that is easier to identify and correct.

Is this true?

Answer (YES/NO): NO